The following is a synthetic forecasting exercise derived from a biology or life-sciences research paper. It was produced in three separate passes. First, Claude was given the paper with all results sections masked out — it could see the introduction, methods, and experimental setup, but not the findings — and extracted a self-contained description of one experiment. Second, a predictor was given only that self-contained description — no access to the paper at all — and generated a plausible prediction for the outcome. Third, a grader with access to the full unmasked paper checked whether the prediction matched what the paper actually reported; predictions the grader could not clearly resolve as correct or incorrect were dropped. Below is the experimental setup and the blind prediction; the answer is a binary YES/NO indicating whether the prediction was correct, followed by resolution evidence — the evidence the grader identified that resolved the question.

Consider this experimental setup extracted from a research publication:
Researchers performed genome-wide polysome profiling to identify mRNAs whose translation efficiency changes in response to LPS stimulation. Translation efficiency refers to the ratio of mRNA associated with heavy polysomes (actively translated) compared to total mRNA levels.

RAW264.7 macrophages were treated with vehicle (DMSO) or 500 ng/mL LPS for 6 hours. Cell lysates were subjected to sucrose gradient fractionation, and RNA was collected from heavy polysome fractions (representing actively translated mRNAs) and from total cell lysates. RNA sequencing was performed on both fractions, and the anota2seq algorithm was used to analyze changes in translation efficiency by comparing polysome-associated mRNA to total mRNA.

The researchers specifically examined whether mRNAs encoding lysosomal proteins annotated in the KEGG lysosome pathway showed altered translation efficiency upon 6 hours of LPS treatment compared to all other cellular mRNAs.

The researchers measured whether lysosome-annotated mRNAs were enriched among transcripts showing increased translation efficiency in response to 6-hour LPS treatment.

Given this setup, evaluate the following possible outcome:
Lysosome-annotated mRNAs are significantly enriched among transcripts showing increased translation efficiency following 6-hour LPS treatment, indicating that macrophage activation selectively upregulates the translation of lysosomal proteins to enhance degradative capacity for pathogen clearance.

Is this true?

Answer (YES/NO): NO